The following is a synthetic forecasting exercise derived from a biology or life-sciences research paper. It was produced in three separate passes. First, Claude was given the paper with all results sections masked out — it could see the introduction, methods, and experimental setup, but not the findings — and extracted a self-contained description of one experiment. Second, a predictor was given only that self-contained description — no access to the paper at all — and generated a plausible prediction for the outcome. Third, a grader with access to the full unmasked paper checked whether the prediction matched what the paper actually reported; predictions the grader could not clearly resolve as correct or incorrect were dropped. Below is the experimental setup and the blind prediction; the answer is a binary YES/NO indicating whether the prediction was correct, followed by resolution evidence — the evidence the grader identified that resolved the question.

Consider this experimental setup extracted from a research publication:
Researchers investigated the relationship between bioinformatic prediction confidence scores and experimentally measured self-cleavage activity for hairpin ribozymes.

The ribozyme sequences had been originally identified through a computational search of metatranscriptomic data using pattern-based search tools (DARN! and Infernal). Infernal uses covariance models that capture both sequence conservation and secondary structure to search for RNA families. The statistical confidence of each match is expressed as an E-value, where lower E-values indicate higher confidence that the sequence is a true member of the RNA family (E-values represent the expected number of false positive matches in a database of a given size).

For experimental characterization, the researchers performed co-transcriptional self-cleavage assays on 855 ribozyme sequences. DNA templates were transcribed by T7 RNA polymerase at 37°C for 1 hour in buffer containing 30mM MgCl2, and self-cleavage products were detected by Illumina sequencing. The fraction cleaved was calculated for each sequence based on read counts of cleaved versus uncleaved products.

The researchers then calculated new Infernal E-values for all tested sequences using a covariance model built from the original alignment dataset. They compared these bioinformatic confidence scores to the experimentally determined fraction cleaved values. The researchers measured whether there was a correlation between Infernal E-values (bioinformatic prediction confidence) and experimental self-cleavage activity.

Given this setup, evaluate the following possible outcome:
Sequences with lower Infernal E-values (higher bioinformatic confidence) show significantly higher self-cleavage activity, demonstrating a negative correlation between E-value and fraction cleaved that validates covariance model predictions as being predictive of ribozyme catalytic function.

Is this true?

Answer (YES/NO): NO